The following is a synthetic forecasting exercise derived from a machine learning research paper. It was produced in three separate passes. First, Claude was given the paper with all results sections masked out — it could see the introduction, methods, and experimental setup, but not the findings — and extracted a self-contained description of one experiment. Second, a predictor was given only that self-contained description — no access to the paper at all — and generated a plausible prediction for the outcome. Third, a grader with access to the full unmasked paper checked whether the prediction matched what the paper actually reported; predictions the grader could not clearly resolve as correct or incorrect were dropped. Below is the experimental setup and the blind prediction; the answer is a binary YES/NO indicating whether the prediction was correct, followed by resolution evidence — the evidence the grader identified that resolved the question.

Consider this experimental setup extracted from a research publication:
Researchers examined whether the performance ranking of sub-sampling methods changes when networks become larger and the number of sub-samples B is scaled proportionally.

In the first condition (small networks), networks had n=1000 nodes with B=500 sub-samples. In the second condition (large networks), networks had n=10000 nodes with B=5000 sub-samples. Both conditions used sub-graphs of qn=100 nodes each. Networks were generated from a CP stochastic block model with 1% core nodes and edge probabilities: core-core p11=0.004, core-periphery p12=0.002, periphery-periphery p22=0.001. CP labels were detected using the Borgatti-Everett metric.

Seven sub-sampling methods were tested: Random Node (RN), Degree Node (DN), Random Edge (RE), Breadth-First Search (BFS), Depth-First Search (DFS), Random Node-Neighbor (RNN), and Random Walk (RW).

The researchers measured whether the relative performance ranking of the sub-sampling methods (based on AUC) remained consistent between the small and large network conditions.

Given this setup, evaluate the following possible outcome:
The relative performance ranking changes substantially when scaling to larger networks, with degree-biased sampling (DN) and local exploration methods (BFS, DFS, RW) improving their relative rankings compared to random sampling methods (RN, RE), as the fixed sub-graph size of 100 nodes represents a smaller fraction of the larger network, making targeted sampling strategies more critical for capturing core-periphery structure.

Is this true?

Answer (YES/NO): NO